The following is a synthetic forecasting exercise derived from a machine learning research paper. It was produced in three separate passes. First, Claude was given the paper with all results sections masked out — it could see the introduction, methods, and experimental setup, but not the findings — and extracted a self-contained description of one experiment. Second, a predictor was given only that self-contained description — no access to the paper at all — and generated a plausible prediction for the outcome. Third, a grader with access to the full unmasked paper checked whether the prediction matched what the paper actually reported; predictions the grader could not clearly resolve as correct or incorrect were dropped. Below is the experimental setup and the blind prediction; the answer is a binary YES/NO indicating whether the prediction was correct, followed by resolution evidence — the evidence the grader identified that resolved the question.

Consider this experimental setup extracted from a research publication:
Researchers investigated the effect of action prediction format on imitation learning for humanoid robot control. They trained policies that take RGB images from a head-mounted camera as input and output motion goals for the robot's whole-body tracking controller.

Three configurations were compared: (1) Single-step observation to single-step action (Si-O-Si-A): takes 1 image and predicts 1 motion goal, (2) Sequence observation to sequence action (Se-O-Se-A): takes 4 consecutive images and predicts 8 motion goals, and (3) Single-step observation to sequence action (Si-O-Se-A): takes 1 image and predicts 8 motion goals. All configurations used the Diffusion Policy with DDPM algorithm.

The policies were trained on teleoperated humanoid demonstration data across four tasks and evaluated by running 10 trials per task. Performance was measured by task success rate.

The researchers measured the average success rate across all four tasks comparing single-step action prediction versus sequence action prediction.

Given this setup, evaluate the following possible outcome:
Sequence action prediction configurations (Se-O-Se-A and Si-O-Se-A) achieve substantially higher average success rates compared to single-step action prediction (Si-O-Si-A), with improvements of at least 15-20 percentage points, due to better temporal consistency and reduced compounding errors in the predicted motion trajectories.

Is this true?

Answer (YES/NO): YES